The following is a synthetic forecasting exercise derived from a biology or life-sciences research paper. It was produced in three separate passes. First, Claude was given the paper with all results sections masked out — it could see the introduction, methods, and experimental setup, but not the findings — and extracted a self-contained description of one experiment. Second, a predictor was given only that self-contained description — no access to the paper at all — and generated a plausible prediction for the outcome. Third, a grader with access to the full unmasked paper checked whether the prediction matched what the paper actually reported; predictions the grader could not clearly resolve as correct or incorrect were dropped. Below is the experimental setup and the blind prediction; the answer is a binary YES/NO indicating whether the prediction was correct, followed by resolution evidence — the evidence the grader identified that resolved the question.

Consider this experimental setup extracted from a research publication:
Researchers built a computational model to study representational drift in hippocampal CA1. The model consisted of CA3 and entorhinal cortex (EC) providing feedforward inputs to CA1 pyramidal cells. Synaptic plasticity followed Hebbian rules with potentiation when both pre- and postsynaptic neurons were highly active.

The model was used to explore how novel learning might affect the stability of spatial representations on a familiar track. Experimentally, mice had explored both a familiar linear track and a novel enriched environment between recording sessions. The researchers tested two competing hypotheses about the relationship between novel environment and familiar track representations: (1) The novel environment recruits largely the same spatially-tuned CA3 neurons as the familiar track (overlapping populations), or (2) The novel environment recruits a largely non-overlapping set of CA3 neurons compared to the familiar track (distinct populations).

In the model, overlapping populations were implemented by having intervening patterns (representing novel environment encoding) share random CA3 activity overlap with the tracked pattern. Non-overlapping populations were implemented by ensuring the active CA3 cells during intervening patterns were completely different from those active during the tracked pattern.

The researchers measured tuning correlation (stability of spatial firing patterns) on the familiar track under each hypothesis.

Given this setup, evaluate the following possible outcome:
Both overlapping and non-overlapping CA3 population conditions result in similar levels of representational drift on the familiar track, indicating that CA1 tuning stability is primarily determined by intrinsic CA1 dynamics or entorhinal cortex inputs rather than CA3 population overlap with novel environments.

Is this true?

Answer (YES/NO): NO